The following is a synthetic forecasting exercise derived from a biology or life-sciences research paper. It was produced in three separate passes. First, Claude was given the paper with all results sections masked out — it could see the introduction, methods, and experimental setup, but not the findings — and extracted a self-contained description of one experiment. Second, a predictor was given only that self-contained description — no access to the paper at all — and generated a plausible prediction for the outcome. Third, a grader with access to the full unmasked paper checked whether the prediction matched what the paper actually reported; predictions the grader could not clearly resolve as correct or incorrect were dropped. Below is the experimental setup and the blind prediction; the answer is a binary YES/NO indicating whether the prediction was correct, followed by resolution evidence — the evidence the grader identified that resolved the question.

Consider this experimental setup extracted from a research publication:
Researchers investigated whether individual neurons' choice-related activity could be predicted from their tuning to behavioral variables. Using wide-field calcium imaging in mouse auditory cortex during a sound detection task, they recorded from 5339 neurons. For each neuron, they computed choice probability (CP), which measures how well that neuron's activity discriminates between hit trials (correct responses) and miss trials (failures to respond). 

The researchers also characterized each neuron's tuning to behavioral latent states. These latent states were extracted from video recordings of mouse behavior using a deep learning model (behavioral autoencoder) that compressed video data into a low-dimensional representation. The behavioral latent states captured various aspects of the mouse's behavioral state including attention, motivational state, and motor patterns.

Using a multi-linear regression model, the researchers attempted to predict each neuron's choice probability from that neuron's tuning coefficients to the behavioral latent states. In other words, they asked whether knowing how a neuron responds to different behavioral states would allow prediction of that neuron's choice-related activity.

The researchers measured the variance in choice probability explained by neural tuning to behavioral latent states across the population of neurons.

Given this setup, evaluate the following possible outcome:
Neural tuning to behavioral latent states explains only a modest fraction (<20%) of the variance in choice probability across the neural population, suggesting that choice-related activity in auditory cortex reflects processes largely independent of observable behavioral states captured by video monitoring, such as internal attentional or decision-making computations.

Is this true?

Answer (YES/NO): YES